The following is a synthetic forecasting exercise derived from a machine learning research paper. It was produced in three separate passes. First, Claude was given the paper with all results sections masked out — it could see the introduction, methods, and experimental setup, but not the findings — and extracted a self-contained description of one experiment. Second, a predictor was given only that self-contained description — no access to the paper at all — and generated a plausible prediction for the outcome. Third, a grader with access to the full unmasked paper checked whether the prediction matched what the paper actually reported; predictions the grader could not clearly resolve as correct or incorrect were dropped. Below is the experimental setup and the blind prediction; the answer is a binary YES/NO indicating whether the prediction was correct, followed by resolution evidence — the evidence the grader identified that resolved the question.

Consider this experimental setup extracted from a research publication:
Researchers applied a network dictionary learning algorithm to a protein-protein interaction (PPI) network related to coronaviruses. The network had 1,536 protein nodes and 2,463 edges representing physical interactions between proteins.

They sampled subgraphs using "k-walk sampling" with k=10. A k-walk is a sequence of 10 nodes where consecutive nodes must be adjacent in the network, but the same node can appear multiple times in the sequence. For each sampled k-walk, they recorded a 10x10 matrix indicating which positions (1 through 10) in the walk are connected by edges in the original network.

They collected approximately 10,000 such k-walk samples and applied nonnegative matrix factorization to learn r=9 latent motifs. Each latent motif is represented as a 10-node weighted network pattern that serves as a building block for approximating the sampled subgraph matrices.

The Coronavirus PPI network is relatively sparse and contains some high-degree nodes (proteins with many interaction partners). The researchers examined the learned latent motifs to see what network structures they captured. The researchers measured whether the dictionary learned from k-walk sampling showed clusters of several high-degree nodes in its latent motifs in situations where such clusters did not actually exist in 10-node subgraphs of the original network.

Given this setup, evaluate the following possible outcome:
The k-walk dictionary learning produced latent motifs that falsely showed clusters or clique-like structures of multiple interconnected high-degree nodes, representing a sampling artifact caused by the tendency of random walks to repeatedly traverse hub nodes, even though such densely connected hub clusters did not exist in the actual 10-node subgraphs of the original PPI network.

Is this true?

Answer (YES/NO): YES